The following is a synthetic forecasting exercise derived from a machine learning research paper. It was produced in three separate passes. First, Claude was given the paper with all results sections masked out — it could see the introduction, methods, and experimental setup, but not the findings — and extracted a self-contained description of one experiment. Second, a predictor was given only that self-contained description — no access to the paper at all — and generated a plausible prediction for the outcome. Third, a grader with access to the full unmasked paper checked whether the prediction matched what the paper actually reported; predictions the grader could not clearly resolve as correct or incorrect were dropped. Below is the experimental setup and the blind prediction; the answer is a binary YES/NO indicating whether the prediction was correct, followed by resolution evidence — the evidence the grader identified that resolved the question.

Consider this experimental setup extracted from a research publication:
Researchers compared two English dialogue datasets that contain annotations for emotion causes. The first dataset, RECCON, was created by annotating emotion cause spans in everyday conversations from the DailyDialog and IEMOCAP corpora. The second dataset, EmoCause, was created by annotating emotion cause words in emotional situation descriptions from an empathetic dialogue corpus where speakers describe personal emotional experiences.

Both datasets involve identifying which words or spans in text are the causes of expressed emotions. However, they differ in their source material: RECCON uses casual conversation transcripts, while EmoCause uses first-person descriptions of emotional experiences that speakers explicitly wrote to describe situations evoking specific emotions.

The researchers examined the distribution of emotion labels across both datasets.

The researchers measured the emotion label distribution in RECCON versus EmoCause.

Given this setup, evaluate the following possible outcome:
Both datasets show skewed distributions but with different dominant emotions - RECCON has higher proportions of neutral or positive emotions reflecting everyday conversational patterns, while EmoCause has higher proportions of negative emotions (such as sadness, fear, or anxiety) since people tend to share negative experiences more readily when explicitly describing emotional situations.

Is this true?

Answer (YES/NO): NO